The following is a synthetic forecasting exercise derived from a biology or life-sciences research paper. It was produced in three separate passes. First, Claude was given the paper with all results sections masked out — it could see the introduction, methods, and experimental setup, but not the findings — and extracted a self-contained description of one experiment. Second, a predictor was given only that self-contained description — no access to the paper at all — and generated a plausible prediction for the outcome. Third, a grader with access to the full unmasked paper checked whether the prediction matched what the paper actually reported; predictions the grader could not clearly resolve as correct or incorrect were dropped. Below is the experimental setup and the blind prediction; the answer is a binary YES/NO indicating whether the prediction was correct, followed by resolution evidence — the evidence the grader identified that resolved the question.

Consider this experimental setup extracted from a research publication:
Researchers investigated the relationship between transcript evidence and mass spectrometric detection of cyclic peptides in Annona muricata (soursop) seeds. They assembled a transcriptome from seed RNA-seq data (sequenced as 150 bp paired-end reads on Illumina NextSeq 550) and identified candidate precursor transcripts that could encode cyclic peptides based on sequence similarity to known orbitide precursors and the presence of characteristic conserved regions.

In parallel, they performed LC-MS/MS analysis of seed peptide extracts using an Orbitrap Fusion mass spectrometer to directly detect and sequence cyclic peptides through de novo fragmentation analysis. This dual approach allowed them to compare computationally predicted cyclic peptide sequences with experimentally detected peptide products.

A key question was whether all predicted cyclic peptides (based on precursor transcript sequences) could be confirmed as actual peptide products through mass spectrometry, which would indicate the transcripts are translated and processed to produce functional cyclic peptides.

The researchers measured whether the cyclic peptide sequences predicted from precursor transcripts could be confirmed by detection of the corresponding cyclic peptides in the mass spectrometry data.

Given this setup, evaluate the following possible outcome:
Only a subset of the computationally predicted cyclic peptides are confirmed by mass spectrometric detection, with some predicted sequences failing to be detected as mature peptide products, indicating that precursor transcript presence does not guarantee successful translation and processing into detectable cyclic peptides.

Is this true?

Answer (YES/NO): NO